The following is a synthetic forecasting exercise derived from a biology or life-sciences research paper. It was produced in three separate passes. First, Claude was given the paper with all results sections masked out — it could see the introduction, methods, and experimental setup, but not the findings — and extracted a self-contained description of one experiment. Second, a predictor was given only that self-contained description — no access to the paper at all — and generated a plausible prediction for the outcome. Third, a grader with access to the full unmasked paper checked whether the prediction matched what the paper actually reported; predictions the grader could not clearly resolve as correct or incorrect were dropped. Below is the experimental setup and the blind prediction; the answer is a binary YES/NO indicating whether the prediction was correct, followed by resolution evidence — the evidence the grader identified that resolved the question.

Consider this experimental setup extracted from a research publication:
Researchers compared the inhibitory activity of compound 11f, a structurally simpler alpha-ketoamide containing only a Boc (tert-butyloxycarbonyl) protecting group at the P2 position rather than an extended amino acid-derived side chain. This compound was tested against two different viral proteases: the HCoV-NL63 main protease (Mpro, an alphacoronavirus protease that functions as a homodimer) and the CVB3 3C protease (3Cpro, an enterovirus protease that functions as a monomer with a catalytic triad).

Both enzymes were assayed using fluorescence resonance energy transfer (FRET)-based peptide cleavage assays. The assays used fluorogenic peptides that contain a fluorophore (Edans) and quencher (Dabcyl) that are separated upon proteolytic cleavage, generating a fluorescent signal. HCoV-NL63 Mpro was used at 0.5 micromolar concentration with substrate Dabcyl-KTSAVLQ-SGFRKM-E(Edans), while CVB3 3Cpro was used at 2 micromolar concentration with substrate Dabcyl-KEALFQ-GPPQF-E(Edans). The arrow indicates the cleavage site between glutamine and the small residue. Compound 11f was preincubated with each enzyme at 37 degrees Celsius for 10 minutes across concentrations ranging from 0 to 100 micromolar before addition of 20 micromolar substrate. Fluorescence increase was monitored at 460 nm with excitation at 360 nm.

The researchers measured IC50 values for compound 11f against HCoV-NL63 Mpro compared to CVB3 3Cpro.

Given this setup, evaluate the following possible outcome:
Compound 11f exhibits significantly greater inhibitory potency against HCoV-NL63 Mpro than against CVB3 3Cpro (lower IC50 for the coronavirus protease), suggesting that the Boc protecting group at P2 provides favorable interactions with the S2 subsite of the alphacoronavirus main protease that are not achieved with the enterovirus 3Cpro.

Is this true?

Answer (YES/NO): NO